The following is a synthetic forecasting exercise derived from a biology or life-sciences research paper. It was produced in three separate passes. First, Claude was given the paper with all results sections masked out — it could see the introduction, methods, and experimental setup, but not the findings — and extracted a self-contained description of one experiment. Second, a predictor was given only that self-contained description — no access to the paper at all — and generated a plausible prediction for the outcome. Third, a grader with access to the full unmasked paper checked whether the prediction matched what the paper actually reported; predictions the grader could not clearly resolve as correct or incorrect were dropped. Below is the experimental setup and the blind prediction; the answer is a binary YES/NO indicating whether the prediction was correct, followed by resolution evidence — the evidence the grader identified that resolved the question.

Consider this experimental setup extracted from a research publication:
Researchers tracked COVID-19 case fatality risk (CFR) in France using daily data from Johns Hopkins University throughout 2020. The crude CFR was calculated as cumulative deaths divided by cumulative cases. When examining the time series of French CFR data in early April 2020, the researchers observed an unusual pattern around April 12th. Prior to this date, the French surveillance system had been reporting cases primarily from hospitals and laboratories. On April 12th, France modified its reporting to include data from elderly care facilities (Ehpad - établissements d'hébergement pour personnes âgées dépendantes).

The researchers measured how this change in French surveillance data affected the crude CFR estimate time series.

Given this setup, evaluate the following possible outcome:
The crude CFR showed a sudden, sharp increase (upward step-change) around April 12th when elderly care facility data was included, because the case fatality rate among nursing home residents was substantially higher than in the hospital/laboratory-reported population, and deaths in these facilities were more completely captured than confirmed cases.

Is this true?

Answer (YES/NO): NO